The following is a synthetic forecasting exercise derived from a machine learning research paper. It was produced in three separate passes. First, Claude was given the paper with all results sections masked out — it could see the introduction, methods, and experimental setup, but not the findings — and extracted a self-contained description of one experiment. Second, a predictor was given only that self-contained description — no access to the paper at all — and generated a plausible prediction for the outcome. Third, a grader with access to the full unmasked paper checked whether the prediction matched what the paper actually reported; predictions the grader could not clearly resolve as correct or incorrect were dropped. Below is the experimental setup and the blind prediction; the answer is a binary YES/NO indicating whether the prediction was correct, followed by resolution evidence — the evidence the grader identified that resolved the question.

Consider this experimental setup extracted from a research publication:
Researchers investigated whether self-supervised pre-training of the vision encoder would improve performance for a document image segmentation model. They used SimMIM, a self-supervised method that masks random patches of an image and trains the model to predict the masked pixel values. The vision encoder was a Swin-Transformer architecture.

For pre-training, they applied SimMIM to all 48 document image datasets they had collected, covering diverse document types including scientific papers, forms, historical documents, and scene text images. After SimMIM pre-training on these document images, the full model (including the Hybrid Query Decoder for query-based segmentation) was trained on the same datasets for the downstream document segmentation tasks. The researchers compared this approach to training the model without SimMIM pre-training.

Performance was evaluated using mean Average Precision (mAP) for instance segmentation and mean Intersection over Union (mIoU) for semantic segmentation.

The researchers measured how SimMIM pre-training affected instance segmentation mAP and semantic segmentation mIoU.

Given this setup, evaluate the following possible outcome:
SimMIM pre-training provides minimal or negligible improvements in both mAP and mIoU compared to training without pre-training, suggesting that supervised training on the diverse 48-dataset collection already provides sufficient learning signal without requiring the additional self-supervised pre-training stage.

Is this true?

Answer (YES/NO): NO